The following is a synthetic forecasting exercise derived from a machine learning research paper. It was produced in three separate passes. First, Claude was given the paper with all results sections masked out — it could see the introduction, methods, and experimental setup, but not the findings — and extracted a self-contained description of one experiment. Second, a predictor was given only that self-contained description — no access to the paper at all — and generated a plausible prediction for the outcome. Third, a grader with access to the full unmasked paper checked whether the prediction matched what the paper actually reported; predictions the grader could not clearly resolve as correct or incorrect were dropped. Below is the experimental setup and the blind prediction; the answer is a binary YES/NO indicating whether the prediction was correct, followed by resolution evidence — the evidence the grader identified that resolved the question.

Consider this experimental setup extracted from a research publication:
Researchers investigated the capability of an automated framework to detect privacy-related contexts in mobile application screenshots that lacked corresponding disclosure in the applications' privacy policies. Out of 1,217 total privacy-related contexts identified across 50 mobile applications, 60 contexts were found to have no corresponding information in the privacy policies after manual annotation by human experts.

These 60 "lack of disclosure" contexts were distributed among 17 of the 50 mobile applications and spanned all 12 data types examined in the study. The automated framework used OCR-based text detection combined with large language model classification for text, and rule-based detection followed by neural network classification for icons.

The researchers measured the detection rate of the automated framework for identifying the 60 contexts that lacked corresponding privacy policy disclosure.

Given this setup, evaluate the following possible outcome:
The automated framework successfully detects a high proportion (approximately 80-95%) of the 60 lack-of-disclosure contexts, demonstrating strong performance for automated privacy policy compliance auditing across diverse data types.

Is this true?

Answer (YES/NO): NO